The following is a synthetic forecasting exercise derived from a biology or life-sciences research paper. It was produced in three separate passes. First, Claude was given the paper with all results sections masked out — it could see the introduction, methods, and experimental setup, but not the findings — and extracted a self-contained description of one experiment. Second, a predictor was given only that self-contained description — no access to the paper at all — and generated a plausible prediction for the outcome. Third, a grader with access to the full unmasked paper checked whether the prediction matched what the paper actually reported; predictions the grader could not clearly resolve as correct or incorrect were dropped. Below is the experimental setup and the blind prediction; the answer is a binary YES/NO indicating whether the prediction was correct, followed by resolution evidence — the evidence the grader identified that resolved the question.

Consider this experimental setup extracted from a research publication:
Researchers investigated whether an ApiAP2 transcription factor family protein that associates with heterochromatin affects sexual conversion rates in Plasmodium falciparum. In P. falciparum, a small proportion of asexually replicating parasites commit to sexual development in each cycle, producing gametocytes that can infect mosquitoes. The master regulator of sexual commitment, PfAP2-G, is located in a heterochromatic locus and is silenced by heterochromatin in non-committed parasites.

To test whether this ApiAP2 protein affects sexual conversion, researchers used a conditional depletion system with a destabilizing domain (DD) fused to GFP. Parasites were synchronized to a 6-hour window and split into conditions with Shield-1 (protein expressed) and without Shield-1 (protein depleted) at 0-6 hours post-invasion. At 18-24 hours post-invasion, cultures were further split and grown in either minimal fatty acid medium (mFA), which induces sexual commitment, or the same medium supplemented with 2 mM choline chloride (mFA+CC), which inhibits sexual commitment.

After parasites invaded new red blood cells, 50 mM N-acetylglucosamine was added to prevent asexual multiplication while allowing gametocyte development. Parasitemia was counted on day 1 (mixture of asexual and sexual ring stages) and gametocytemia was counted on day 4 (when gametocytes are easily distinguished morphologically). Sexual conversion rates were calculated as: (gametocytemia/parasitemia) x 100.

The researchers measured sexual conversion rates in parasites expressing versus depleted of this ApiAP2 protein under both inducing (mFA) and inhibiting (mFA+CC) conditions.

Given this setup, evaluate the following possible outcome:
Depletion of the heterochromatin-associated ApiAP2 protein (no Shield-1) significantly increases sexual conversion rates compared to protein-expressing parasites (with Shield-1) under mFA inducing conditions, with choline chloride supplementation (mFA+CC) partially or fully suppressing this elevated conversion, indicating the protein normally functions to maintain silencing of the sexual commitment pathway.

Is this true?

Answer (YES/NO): NO